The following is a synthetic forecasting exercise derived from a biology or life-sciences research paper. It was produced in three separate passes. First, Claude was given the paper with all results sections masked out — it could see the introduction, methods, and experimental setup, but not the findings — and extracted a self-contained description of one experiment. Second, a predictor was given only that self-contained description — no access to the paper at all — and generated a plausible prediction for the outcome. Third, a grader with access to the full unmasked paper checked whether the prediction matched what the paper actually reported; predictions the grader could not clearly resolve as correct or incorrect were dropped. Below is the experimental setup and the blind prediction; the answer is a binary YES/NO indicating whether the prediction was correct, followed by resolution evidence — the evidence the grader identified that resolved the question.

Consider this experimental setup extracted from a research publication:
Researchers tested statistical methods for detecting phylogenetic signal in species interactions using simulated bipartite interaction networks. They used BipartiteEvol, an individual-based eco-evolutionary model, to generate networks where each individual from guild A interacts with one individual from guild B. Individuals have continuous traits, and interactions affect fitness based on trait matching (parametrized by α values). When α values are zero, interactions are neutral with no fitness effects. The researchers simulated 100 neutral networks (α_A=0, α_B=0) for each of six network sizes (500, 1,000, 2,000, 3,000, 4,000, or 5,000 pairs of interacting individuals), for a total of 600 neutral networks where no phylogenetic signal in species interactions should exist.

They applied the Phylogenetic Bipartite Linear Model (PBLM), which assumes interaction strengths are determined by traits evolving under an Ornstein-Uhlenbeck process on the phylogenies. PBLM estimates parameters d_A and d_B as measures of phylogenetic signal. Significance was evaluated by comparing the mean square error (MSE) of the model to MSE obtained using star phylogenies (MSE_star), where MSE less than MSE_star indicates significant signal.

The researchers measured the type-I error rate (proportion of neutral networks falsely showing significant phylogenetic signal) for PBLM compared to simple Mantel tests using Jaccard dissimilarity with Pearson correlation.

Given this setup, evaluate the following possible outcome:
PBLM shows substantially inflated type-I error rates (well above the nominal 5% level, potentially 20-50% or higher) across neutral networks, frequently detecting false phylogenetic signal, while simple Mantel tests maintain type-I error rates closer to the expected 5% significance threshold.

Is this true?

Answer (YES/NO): YES